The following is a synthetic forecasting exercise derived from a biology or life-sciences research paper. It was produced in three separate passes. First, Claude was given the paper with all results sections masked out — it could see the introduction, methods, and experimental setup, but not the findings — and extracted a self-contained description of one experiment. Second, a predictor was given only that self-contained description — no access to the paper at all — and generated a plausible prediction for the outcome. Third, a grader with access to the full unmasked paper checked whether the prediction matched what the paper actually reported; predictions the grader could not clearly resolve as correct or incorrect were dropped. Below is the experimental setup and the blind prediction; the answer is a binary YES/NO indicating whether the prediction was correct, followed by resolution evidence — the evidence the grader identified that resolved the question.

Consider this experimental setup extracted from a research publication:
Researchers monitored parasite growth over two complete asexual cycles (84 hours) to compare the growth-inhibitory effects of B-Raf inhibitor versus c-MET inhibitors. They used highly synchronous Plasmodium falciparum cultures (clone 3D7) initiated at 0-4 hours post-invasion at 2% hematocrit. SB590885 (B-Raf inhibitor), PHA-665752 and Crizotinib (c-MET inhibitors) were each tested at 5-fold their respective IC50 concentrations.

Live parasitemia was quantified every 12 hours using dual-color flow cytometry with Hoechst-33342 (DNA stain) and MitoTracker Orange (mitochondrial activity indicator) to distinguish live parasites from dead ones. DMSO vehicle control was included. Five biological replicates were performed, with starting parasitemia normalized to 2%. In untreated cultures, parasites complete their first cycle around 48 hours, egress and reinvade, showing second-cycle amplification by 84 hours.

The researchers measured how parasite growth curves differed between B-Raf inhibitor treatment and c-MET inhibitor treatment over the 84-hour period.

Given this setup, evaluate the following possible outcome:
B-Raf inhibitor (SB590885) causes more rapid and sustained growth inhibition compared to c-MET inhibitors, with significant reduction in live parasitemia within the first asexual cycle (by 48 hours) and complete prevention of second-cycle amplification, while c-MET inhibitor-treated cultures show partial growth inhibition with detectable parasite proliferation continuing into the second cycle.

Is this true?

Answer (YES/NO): NO